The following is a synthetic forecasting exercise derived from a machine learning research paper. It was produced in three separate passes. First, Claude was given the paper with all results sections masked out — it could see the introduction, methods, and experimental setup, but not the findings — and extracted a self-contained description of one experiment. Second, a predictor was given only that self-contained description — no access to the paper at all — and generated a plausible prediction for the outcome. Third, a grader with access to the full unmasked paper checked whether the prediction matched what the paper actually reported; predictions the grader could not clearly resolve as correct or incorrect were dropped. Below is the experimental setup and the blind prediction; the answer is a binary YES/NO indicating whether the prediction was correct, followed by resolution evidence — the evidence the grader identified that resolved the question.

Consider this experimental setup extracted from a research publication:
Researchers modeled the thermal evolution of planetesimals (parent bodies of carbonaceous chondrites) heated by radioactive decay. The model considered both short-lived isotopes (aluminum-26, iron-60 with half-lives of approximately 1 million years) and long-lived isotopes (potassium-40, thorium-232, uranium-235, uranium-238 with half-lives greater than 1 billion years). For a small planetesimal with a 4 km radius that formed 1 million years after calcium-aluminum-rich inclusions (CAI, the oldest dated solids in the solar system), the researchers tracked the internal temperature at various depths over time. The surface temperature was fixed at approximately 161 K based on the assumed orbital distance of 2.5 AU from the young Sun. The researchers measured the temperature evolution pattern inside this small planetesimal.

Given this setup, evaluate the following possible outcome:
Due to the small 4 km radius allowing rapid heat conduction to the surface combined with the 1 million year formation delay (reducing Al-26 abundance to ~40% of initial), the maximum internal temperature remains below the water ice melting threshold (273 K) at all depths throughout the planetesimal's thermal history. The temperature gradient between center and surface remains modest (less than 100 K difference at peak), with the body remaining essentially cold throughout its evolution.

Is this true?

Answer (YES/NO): NO